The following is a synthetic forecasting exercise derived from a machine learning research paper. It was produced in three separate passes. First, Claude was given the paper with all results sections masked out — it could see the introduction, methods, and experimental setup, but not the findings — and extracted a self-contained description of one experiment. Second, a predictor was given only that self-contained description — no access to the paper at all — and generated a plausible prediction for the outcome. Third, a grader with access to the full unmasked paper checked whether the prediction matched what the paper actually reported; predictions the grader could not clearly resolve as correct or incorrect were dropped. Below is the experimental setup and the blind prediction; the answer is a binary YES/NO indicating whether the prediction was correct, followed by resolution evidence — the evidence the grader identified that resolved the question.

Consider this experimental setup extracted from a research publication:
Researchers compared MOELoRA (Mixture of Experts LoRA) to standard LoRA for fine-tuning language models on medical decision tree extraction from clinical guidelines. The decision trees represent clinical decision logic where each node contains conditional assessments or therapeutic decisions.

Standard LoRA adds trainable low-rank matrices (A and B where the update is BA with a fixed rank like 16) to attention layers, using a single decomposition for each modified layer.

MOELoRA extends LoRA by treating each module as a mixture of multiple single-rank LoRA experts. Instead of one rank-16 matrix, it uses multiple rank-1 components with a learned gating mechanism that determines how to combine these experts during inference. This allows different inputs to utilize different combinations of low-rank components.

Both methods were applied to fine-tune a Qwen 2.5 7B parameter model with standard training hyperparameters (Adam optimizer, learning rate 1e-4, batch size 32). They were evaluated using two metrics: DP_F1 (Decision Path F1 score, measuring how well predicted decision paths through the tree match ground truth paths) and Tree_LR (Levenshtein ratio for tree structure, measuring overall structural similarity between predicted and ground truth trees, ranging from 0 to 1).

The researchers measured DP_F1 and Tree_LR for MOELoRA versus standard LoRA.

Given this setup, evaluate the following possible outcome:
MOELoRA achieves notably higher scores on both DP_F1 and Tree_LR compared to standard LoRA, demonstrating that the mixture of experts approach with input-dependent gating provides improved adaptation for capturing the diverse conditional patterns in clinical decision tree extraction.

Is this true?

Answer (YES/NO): NO